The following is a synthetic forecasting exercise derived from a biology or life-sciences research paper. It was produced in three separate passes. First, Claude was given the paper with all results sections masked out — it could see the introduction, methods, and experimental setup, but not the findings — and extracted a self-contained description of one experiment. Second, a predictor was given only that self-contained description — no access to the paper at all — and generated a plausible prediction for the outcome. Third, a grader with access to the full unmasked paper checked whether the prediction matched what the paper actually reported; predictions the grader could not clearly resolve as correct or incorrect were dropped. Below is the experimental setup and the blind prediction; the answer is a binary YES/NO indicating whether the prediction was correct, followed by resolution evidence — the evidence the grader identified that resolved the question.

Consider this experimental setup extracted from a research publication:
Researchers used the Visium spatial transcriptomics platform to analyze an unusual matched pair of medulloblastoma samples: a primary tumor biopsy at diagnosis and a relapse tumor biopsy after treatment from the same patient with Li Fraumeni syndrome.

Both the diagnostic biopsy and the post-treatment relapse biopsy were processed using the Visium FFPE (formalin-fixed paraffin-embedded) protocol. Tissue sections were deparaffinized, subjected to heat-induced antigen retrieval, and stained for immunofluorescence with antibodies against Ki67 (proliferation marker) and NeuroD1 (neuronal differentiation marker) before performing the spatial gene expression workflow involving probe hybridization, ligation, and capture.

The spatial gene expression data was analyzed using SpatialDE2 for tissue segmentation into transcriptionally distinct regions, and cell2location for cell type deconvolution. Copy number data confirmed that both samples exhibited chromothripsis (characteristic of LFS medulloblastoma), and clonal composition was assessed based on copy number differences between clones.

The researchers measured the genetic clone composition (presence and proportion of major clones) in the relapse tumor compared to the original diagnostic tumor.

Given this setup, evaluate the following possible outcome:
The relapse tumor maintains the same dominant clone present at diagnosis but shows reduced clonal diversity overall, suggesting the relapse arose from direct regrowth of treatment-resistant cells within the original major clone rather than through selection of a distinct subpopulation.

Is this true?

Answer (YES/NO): NO